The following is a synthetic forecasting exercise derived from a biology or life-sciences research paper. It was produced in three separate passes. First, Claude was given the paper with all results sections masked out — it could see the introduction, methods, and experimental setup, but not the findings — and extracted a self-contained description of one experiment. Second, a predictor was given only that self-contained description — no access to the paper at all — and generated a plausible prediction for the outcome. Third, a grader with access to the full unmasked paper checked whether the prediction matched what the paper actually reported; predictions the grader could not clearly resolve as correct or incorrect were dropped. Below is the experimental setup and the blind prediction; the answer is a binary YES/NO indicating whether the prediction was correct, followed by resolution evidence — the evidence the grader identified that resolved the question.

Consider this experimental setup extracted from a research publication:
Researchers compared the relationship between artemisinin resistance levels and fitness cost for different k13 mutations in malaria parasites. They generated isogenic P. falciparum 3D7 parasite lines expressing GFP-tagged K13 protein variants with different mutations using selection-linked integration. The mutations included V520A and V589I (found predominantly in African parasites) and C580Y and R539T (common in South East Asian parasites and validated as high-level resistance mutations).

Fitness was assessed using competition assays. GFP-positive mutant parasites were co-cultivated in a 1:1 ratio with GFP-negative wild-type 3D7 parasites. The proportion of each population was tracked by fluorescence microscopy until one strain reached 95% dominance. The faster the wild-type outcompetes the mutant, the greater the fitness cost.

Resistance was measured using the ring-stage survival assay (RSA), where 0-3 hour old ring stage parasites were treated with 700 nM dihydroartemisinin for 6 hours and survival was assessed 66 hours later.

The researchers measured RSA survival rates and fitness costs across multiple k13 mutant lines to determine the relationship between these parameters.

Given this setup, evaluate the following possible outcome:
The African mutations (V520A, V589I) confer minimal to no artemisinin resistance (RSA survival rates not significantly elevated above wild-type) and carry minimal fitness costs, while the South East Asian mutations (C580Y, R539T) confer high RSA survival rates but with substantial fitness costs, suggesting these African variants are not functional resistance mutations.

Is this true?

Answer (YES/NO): NO